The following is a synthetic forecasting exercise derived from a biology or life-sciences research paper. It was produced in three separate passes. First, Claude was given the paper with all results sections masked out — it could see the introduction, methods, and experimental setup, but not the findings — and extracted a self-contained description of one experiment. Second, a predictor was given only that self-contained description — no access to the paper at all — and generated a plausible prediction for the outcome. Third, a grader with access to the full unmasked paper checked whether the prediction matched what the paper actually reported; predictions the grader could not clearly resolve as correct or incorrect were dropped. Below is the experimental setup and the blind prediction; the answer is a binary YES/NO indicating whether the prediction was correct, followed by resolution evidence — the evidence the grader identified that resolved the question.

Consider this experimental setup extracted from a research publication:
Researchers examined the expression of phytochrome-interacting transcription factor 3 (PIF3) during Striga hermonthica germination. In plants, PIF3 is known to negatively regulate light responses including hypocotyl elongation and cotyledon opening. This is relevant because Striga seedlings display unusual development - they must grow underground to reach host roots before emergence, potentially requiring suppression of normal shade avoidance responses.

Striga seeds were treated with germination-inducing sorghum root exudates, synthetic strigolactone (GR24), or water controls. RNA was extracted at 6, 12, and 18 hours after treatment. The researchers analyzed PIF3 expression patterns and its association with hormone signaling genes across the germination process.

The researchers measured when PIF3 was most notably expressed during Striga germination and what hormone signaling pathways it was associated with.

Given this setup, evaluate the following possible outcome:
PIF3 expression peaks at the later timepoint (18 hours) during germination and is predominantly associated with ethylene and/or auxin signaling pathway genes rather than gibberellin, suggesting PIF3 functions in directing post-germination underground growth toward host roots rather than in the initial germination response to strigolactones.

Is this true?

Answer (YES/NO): NO